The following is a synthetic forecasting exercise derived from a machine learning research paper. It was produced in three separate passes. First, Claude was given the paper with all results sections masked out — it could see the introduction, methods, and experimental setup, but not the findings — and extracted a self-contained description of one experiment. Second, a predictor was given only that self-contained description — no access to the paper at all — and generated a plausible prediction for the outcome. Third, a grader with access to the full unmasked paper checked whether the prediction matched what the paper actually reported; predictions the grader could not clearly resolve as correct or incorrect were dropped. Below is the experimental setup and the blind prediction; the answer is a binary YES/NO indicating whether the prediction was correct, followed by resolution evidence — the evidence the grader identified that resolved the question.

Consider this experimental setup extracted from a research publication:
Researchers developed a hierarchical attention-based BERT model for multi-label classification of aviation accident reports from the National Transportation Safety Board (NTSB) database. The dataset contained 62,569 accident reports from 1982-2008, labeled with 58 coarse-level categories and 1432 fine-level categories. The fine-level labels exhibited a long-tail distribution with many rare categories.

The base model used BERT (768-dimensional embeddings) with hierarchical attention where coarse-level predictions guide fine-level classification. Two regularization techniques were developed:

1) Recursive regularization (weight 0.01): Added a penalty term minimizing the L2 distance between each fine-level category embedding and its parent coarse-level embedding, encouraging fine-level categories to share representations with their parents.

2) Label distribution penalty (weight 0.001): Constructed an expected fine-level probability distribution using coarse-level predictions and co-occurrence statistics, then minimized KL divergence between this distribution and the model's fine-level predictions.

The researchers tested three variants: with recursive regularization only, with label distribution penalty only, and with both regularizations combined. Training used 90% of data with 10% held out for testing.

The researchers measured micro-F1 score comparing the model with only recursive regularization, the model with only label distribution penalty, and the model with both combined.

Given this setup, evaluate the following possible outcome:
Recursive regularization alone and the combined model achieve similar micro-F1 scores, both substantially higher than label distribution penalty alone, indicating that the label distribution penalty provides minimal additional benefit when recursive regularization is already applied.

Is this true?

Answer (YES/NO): NO